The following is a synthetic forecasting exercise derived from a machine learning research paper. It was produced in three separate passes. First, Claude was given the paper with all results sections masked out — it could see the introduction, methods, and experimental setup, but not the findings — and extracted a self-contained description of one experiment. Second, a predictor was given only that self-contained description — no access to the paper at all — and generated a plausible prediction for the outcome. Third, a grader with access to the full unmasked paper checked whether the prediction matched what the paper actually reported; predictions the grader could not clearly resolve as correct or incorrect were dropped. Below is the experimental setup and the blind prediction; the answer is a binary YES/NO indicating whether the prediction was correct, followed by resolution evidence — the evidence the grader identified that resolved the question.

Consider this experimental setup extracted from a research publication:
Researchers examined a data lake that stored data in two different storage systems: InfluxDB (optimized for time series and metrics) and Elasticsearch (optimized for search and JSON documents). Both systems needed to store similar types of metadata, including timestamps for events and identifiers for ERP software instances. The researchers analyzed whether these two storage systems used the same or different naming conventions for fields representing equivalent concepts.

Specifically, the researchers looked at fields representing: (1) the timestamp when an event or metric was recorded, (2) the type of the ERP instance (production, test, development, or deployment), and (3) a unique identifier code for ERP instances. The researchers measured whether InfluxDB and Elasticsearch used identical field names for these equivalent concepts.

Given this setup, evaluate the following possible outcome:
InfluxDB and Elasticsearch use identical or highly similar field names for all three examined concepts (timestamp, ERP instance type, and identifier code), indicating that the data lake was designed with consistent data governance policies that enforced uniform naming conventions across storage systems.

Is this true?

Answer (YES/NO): NO